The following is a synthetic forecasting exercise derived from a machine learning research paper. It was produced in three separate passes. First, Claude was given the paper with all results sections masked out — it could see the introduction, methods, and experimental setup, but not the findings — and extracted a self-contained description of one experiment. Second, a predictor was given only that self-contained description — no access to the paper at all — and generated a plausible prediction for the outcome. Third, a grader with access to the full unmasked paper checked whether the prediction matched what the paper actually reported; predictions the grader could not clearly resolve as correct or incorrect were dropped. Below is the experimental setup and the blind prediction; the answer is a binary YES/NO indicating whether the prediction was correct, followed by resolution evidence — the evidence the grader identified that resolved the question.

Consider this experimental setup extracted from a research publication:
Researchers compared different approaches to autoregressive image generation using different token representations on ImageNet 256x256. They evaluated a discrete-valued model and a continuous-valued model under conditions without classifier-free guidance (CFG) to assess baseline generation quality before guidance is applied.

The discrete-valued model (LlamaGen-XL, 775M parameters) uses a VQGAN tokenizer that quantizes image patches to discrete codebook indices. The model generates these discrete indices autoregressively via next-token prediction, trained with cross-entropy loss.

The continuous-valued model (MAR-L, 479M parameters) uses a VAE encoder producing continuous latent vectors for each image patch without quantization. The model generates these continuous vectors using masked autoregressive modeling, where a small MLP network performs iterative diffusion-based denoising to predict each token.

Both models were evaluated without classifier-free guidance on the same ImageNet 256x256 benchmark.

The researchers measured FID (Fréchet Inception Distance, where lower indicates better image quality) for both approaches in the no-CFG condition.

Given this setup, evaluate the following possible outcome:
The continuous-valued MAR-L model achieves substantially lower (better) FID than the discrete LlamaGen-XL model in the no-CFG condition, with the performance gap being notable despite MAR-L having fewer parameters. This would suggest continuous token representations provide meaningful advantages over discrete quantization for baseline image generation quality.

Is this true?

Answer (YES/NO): YES